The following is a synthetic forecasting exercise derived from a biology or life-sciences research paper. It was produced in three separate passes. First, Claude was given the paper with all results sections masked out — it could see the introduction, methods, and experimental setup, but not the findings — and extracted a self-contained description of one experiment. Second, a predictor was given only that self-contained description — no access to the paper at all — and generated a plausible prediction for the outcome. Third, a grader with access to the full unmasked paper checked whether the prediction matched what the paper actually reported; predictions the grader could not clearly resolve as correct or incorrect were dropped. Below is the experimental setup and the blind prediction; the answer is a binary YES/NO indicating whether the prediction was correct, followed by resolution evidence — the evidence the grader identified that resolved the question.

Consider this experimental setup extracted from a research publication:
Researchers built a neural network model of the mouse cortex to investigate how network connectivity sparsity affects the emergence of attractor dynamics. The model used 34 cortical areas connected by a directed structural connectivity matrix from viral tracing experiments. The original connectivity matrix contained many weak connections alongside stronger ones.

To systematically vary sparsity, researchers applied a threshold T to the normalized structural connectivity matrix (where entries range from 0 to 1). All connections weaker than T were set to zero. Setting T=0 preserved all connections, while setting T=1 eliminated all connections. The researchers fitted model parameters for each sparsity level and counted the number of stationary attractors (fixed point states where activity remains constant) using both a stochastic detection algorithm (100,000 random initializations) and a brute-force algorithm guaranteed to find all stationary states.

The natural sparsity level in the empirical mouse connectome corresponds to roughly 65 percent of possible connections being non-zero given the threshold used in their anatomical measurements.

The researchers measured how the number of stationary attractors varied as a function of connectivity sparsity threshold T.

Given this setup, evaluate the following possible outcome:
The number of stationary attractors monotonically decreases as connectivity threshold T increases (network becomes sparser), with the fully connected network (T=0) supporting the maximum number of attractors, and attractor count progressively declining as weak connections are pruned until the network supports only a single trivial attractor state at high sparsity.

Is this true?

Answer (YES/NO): NO